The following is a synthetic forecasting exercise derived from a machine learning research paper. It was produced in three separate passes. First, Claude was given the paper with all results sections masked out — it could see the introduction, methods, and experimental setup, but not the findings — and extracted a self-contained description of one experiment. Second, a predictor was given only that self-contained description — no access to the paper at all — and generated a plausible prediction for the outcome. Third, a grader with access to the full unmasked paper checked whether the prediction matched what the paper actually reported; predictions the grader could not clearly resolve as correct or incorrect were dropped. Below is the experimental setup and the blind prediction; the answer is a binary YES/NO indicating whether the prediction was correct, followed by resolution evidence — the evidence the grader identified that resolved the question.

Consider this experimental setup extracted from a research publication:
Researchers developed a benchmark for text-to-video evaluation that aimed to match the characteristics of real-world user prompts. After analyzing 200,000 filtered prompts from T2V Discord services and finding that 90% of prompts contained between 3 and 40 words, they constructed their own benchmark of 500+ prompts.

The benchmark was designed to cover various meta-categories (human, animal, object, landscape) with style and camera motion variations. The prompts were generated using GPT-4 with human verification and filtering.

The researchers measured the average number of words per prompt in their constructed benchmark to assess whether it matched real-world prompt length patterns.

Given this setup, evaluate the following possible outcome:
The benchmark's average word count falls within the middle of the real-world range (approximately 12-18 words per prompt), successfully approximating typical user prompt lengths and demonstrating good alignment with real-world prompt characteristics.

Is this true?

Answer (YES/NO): YES